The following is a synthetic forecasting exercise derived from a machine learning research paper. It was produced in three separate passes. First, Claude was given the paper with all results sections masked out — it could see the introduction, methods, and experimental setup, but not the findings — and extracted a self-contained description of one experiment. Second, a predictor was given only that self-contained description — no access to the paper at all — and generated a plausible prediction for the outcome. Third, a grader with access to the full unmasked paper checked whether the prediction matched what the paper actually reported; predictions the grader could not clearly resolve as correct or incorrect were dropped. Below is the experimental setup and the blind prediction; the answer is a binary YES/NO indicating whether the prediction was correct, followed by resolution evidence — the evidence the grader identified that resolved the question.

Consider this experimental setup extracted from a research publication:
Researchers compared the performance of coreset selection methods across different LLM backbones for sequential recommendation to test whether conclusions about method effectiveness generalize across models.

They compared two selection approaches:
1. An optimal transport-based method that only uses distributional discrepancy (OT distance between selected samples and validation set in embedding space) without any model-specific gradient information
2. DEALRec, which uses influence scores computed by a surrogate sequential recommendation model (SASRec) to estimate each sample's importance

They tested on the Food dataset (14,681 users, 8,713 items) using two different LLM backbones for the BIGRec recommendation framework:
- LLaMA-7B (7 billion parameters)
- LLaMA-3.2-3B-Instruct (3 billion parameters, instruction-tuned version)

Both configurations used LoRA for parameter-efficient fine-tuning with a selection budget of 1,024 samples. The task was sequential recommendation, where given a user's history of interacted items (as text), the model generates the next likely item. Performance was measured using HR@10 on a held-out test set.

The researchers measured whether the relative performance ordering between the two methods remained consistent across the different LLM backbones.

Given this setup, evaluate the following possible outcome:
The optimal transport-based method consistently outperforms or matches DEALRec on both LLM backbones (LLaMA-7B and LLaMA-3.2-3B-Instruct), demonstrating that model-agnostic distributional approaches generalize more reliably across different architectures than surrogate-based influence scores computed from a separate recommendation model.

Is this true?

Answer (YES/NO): YES